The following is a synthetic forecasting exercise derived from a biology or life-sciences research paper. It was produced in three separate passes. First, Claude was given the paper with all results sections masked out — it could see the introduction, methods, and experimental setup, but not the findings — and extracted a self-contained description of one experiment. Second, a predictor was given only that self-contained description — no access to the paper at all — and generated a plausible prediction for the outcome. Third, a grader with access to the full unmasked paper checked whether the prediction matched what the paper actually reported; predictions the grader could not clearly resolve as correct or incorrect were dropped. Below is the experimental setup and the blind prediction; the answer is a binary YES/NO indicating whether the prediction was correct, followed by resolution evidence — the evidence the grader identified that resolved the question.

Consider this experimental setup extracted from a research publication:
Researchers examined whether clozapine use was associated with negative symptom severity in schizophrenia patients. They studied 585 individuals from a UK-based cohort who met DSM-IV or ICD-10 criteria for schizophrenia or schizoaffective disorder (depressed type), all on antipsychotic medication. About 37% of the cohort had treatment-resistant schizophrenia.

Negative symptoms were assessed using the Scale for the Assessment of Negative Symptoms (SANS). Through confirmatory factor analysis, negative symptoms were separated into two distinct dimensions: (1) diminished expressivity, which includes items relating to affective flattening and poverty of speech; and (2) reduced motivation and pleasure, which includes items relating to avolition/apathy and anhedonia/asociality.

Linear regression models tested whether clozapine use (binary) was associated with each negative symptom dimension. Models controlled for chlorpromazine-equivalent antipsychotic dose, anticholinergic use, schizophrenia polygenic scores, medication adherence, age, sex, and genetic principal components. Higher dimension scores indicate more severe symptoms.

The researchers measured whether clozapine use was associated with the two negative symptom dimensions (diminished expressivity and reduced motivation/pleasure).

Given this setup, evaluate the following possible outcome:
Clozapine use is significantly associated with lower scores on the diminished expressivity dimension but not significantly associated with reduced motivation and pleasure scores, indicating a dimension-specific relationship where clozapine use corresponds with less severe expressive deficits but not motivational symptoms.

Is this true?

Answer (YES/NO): NO